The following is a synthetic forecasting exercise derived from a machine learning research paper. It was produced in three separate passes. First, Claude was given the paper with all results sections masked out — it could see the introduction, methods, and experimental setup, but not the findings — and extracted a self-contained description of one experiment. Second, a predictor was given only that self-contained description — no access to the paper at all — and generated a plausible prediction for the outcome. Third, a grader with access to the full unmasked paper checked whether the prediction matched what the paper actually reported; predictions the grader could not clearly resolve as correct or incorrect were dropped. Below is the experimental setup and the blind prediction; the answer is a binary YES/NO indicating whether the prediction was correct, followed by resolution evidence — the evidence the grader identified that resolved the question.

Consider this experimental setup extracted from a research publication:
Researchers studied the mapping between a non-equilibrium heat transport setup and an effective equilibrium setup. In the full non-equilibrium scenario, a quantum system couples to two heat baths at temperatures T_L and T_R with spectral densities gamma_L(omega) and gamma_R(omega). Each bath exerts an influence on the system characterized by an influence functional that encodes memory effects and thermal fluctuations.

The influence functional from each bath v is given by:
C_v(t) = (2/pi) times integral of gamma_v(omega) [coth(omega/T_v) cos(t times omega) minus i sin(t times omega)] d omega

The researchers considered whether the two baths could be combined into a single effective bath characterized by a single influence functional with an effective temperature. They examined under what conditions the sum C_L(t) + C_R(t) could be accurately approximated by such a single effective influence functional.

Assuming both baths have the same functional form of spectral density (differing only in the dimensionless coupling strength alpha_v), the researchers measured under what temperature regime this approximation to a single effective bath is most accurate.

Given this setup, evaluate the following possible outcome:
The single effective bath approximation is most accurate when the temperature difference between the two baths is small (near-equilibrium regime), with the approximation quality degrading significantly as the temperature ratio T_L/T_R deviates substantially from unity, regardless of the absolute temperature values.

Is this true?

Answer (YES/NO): NO